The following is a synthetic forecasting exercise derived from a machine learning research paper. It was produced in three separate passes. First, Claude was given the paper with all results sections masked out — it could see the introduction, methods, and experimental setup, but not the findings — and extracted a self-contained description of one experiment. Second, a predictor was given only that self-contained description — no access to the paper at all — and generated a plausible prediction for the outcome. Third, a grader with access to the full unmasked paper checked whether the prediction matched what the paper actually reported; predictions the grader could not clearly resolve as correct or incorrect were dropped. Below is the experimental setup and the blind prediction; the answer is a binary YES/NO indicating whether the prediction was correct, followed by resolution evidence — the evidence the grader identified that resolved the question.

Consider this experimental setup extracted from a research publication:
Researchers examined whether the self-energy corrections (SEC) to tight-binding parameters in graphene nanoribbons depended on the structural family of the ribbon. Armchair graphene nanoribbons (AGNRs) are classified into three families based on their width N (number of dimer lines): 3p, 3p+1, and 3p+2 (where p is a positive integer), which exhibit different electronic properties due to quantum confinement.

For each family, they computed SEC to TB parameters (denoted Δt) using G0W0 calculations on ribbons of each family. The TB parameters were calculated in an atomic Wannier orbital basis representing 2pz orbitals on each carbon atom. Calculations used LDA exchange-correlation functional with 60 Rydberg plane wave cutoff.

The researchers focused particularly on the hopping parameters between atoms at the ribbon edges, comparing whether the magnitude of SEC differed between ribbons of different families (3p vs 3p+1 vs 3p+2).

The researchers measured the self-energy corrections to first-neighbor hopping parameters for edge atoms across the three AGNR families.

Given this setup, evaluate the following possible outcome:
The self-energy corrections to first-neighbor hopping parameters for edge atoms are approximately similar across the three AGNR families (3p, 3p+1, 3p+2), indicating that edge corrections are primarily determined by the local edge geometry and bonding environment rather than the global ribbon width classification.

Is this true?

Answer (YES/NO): NO